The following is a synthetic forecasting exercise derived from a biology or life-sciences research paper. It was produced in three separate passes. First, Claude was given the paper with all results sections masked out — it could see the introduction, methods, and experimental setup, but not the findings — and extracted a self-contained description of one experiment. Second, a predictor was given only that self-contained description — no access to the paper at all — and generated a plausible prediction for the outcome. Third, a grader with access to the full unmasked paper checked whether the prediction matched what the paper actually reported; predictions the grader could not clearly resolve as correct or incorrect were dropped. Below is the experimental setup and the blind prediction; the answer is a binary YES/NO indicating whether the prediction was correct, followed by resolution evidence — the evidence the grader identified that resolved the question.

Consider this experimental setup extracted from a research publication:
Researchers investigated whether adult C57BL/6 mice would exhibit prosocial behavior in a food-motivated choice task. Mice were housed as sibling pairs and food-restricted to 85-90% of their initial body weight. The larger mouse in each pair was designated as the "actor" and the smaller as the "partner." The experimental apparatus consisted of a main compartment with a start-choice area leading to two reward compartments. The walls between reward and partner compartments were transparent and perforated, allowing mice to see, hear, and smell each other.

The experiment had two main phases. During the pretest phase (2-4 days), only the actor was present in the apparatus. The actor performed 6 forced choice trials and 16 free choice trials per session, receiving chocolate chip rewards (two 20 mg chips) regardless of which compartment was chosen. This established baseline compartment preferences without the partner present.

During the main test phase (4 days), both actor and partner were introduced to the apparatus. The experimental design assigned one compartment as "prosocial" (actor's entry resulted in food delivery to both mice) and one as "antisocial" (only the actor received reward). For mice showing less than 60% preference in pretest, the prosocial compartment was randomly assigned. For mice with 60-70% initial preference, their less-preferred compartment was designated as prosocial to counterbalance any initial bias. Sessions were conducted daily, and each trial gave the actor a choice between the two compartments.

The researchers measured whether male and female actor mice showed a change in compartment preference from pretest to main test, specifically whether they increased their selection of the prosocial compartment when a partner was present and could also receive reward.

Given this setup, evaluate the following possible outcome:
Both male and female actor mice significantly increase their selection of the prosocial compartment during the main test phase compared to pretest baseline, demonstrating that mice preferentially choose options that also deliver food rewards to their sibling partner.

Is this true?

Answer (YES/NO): NO